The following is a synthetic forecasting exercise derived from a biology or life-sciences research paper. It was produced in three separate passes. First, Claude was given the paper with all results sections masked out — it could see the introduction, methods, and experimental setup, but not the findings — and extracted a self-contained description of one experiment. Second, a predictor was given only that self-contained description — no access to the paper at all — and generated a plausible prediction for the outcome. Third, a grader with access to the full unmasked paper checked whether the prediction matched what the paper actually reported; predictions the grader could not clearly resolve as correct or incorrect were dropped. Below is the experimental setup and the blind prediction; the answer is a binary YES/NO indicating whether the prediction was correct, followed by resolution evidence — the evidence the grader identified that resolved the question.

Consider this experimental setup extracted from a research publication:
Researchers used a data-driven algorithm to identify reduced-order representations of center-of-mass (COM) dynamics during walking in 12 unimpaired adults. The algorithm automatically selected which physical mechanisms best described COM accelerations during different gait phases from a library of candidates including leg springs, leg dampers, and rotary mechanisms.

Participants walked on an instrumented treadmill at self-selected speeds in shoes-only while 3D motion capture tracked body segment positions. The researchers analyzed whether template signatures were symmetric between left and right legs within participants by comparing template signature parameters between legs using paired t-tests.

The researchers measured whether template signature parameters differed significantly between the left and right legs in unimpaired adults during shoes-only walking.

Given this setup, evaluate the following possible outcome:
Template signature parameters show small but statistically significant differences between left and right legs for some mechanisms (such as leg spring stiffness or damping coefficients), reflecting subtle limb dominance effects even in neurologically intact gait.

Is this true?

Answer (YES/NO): NO